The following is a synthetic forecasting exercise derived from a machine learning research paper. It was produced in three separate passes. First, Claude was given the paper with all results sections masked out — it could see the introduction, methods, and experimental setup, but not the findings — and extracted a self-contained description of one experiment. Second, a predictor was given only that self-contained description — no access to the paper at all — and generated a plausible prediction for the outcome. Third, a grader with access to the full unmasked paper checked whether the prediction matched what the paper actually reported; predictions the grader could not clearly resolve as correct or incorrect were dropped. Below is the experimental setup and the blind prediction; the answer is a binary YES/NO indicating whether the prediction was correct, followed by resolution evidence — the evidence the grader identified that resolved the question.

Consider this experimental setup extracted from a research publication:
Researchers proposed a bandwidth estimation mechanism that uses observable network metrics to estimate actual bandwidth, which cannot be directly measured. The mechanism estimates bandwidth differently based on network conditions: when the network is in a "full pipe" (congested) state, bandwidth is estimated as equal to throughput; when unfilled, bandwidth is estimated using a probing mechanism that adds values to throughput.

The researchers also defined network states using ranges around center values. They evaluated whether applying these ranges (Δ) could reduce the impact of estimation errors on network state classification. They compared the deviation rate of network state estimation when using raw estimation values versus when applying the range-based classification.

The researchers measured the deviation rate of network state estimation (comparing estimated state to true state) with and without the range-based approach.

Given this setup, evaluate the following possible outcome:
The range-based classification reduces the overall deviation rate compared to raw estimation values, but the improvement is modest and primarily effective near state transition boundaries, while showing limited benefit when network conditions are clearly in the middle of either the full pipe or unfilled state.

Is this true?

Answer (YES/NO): NO